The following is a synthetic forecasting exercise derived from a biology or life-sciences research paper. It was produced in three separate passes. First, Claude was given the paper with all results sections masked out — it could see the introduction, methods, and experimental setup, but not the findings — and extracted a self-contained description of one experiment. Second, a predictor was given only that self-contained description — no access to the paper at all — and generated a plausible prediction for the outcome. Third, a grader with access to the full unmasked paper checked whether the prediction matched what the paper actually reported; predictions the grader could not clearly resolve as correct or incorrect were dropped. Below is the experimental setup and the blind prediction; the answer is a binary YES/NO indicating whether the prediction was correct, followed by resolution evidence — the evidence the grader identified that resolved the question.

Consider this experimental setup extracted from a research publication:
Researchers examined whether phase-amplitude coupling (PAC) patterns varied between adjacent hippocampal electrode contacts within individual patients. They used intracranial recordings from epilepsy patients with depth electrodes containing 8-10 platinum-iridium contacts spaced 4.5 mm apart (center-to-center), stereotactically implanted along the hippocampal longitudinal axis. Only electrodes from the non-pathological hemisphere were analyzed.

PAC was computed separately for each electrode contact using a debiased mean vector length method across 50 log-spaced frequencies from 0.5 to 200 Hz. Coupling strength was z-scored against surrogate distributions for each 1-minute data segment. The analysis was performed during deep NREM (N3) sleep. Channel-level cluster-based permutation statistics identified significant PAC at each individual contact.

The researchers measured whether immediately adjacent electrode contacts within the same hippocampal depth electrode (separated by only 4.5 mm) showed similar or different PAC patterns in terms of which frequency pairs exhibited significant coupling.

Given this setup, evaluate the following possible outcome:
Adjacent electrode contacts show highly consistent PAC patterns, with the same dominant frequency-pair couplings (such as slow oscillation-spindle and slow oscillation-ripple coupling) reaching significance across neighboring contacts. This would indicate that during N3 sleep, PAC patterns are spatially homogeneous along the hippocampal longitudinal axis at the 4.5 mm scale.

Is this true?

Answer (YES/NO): NO